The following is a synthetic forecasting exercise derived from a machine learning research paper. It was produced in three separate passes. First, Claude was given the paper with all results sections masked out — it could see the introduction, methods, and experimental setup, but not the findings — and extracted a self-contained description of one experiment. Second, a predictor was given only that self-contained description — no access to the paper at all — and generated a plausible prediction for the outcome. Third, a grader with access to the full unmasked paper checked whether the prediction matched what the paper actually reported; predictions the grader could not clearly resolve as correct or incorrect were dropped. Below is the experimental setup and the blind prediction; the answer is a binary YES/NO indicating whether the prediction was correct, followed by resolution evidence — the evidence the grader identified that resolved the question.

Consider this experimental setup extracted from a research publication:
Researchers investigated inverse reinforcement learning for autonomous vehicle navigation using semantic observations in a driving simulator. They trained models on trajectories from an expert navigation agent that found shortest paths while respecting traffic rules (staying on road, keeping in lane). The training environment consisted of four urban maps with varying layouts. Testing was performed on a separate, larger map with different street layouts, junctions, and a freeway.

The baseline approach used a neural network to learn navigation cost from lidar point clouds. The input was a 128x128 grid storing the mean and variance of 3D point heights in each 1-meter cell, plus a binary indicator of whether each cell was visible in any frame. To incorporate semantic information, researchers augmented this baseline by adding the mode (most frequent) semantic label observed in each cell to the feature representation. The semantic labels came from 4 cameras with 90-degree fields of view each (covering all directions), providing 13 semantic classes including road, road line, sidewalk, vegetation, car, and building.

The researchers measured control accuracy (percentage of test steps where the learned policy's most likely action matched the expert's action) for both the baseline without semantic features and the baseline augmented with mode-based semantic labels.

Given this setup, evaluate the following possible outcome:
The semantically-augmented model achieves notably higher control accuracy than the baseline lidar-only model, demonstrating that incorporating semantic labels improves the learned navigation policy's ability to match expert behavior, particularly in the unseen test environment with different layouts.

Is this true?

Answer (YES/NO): NO